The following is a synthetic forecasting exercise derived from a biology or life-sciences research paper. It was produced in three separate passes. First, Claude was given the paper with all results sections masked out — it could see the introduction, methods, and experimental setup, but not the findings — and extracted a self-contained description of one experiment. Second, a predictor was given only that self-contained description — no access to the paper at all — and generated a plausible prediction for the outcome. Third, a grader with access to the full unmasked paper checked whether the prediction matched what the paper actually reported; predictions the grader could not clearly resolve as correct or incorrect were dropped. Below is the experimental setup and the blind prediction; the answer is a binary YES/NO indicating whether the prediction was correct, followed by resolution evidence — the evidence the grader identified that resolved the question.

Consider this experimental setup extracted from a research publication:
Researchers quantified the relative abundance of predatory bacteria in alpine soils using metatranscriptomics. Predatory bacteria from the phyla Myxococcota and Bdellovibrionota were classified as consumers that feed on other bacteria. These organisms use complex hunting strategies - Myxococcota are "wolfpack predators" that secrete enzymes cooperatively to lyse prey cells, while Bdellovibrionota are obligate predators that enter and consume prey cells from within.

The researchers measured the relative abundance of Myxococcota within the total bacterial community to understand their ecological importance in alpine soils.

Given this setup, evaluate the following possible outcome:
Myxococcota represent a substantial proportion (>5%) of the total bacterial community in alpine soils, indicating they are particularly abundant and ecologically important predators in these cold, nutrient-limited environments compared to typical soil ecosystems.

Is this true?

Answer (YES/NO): YES